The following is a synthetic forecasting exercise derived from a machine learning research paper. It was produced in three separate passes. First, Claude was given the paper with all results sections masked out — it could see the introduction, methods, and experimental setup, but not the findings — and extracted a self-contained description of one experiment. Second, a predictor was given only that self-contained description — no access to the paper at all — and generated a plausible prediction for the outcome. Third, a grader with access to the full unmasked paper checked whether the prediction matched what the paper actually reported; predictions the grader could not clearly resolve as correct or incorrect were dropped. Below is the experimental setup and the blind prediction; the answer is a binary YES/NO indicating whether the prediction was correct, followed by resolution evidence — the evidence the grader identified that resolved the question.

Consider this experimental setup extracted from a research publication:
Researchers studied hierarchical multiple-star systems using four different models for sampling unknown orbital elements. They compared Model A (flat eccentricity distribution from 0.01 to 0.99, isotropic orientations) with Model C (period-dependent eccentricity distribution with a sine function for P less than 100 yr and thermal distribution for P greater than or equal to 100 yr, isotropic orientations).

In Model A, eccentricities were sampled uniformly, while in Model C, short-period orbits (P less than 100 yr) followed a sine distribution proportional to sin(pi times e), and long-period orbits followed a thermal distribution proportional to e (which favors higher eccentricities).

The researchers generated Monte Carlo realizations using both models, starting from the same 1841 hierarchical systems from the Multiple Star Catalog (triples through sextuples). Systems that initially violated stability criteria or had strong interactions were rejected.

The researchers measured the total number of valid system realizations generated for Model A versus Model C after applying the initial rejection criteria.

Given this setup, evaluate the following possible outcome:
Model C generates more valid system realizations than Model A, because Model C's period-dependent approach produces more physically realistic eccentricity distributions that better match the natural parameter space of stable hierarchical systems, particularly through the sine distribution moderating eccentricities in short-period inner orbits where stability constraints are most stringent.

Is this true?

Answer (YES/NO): NO